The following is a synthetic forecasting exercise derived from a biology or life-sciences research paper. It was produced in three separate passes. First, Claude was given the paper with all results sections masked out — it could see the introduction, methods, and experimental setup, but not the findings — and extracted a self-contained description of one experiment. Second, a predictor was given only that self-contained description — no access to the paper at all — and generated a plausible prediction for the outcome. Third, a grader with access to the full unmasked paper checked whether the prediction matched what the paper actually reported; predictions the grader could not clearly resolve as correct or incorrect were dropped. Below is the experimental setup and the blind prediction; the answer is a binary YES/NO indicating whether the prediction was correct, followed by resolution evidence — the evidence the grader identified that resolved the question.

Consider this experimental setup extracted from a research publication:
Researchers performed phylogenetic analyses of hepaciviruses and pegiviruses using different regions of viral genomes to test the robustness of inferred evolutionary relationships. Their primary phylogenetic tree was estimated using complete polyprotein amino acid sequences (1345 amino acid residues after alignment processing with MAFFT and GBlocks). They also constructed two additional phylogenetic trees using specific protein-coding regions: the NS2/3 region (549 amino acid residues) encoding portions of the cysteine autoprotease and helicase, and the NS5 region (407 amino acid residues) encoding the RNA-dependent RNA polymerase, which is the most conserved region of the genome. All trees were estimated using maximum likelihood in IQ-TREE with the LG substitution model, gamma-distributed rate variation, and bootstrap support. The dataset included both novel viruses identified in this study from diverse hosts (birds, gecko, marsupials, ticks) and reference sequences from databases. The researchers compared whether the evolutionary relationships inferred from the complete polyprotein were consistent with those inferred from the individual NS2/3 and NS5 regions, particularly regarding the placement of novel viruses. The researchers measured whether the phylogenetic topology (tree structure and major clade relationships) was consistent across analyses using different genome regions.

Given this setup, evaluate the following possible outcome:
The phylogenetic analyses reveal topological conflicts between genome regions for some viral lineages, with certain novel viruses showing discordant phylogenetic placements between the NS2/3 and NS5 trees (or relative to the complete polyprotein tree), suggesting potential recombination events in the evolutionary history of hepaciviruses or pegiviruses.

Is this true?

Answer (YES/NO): NO